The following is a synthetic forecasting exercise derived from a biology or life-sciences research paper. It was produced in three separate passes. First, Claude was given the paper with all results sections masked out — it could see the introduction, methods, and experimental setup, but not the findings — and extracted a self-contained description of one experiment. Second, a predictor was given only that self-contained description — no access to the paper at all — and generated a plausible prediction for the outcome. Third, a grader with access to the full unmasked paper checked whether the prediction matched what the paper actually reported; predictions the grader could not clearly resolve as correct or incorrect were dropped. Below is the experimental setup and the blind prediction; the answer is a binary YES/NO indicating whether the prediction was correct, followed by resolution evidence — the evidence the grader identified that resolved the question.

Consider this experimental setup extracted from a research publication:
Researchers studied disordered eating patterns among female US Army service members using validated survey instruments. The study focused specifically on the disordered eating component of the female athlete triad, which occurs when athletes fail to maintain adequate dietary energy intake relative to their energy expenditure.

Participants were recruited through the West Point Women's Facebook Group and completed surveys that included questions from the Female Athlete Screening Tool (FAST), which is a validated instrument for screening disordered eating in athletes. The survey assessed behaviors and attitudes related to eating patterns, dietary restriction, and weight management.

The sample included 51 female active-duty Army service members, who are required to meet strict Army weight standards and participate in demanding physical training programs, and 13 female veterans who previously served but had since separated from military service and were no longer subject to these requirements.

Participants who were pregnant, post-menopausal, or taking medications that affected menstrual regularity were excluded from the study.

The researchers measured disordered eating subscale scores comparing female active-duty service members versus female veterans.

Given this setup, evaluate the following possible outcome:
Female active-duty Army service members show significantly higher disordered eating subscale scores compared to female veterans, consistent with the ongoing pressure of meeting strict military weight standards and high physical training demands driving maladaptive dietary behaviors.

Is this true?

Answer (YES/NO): NO